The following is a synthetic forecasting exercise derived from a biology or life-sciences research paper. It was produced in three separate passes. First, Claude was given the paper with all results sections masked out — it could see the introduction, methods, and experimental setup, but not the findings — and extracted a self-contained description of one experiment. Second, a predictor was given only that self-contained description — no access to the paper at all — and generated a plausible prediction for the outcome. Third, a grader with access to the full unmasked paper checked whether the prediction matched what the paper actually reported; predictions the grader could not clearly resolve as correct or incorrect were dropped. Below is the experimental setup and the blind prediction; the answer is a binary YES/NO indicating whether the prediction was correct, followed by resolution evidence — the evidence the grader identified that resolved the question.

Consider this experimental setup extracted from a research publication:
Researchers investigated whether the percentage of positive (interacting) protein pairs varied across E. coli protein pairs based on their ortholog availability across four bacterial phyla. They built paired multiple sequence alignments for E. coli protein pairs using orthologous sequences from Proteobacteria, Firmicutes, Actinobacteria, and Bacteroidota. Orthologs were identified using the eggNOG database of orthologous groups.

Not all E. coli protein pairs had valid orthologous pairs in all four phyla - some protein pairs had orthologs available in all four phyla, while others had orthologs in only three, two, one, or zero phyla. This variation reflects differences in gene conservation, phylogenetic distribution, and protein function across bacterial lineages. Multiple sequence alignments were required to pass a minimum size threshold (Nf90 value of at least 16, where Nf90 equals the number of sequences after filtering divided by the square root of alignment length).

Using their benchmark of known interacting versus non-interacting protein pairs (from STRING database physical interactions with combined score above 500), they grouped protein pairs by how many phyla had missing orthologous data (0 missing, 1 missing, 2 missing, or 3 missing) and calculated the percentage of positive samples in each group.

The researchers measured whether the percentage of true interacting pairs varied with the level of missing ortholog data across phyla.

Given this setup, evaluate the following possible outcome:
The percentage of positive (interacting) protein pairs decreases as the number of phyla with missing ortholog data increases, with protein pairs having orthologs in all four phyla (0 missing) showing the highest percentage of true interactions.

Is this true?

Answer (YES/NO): YES